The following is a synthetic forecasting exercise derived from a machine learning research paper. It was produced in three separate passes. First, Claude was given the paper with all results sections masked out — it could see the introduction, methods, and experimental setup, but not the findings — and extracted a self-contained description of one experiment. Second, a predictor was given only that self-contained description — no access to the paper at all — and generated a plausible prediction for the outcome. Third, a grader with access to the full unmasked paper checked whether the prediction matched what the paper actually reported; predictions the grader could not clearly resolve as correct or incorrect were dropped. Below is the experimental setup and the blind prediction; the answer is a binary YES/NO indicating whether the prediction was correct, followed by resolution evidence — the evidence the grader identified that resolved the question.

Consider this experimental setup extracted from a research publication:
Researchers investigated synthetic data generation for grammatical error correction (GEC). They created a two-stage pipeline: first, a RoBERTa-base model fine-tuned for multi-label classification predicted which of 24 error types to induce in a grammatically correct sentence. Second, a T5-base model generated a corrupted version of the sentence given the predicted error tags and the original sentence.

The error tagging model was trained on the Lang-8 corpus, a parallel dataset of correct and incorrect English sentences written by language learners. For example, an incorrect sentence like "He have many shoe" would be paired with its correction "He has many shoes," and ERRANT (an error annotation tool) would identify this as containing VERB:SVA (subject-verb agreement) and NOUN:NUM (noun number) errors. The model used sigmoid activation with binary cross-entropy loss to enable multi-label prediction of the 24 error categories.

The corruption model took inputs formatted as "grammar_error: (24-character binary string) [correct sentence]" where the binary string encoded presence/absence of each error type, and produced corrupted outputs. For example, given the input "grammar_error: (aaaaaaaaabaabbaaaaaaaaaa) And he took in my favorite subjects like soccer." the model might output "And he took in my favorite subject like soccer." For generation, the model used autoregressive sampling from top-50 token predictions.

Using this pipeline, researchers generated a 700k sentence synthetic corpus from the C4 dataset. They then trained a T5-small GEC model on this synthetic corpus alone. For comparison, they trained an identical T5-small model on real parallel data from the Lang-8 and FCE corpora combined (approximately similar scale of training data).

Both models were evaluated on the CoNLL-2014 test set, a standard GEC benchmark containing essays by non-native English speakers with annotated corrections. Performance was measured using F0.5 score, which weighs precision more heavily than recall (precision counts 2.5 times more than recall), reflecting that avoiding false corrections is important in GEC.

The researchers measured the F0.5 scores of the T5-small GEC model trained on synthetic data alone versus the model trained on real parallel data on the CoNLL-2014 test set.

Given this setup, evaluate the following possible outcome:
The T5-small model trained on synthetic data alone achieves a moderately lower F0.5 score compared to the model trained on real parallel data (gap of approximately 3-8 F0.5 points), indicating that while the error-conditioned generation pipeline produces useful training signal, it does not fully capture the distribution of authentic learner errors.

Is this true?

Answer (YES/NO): YES